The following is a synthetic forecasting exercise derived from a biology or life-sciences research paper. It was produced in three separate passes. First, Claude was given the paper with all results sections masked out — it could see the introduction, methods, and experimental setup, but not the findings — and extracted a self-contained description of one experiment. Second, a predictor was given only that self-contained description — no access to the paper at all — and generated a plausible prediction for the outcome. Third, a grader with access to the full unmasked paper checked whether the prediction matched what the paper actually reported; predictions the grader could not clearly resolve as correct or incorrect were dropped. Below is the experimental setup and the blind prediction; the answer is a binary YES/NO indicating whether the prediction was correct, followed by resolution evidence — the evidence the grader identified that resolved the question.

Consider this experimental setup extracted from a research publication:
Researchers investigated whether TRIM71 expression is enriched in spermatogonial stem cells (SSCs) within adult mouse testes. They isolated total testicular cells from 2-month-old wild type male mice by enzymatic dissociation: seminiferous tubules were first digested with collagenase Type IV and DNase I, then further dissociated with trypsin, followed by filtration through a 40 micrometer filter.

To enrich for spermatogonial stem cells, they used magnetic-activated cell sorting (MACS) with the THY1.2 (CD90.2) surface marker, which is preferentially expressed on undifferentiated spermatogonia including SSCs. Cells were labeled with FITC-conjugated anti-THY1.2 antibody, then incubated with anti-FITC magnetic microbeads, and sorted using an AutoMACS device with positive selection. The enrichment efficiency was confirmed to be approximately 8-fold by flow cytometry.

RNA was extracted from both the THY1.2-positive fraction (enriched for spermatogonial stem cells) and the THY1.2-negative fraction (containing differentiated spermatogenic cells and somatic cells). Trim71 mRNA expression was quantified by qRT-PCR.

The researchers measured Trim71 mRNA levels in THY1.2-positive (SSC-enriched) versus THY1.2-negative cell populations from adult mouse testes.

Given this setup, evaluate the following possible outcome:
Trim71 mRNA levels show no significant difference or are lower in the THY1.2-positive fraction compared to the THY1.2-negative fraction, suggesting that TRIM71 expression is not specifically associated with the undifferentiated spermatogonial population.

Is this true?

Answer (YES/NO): NO